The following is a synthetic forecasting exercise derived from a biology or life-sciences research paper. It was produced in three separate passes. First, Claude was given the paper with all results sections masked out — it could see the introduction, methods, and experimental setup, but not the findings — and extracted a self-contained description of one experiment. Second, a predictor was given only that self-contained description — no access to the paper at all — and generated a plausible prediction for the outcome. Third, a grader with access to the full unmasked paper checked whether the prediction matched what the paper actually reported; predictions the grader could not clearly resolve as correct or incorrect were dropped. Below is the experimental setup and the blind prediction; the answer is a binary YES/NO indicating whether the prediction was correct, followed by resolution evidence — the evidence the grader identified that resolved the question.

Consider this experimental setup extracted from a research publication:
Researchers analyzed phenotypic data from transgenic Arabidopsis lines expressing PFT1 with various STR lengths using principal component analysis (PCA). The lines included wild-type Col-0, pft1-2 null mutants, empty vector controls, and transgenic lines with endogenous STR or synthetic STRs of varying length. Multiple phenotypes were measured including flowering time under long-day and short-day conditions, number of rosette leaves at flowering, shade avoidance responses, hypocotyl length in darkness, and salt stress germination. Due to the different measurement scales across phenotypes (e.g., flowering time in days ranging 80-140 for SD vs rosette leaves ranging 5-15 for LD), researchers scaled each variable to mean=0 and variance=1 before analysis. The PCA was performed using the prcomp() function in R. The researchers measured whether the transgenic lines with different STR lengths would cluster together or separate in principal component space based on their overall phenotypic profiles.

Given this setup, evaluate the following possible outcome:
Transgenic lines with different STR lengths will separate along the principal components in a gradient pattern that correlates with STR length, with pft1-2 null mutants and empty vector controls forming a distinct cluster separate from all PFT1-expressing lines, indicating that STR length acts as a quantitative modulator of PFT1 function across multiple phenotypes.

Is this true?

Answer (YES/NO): NO